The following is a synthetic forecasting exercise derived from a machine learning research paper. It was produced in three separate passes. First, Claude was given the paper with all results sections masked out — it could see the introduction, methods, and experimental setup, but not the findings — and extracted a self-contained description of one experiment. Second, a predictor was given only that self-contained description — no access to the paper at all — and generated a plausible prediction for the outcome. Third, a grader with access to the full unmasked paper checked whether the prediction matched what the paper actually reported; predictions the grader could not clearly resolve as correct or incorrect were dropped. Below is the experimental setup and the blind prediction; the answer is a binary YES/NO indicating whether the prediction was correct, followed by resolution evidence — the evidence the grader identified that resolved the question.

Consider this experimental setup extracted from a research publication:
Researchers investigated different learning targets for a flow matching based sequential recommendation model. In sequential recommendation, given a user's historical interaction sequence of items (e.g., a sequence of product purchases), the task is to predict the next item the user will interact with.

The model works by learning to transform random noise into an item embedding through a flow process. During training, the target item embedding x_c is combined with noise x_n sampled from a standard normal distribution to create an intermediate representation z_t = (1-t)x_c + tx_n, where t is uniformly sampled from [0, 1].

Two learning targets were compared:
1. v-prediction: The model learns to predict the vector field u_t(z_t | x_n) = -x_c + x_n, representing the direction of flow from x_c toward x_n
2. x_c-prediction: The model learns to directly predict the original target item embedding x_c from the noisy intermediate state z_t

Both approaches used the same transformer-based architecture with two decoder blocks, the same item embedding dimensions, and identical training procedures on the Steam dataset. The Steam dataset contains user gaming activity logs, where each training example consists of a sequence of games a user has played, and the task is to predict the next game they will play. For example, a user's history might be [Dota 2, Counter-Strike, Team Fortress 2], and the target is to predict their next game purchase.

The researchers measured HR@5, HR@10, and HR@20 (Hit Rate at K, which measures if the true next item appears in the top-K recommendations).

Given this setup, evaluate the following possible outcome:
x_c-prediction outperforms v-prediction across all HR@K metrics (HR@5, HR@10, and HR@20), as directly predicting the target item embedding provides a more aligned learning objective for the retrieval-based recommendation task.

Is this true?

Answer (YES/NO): YES